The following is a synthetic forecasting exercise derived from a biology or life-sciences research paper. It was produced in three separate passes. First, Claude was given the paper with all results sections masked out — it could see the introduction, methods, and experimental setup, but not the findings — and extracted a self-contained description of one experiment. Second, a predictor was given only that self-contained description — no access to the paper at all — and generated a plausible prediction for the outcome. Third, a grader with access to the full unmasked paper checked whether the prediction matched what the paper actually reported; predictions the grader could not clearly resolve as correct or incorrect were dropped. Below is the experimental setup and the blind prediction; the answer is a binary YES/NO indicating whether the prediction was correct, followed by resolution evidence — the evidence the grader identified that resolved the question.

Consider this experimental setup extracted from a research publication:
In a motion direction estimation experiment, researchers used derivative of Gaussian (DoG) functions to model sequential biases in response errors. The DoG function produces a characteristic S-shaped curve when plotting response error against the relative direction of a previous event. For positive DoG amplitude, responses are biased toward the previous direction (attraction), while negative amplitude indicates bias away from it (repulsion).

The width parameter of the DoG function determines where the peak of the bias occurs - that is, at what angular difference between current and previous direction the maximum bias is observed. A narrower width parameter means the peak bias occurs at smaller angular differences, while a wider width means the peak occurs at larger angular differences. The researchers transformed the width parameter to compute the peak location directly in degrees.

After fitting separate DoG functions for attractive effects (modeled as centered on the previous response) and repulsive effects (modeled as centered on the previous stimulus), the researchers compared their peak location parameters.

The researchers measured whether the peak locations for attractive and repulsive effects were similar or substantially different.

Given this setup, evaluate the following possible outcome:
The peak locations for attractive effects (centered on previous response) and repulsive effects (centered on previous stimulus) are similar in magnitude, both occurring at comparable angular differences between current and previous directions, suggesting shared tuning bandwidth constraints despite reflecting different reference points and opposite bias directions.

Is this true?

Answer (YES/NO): NO